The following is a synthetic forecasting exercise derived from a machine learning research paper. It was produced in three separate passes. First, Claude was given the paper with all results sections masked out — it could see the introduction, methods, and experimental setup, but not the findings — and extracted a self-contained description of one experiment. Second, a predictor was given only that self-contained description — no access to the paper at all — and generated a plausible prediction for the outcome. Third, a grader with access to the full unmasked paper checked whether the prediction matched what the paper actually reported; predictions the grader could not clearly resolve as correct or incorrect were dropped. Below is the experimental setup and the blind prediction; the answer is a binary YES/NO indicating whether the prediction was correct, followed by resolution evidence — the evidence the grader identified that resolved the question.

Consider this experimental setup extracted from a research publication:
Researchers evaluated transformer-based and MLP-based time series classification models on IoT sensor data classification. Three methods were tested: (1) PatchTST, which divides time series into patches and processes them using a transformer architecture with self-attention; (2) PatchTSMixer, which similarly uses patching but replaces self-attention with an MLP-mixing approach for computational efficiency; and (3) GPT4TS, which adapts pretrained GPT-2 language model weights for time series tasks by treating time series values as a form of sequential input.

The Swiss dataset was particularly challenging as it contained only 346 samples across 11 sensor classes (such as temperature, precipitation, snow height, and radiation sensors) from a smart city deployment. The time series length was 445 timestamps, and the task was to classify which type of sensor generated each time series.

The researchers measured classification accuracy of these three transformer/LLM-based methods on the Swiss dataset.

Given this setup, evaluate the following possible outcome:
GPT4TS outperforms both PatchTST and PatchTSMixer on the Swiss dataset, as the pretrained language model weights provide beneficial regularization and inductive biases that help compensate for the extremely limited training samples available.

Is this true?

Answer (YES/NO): NO